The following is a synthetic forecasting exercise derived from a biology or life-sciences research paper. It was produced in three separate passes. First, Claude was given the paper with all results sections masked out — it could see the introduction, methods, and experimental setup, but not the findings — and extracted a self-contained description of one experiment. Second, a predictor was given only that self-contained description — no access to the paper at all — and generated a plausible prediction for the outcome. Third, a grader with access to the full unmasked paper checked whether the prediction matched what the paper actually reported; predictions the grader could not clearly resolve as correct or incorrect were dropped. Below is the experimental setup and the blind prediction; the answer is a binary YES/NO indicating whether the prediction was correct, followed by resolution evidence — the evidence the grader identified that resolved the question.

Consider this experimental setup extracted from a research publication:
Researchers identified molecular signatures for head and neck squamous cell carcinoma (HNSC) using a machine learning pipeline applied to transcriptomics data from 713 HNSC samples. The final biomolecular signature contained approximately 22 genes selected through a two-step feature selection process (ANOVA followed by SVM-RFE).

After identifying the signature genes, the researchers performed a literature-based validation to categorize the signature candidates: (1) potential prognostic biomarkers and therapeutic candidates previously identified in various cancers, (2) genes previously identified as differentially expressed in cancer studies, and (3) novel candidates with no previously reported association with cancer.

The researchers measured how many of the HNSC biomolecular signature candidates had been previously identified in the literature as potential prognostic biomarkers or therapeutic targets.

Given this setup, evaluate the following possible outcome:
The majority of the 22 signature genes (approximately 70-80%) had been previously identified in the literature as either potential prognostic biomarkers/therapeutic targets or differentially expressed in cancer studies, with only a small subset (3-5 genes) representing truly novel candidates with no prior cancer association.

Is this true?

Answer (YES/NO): NO